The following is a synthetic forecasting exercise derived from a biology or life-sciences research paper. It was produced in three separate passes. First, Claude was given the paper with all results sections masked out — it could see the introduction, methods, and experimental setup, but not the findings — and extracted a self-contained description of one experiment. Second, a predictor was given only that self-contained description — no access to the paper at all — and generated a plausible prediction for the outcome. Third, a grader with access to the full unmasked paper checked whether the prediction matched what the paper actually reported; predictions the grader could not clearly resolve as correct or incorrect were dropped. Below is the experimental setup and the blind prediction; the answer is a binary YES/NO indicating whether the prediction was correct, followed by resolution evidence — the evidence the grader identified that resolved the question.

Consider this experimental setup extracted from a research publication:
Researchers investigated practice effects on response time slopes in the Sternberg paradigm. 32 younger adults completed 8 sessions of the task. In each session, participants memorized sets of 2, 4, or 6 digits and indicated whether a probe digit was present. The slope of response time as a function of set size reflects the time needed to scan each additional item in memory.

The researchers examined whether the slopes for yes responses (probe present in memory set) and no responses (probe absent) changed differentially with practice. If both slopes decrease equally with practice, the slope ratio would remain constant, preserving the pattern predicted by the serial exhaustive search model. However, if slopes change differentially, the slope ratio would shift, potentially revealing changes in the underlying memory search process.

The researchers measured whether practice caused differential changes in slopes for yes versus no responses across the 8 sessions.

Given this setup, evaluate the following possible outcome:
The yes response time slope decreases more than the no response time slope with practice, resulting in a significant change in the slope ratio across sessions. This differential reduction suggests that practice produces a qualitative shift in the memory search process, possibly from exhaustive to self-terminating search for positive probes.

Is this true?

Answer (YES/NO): YES